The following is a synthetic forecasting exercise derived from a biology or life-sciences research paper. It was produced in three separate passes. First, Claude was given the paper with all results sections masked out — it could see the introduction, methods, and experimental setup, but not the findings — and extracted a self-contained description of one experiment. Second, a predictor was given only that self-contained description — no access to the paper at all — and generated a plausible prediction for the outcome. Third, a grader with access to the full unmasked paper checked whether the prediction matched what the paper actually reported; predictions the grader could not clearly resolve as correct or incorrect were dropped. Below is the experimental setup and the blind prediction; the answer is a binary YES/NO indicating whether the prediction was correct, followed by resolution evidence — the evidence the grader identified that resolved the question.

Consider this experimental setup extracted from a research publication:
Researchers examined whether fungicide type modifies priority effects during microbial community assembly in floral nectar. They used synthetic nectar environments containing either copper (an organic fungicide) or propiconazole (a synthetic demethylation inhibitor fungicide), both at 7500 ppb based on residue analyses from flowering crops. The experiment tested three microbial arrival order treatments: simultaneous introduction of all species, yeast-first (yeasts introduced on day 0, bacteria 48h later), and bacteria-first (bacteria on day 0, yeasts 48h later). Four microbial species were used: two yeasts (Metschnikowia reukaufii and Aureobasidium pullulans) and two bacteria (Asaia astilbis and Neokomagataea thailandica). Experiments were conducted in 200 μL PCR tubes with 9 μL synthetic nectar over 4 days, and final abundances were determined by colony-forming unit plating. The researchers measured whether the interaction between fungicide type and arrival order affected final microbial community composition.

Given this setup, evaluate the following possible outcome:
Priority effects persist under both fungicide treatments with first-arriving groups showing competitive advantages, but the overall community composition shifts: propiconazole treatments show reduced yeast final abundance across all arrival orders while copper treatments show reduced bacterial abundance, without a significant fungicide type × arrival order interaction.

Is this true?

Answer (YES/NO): NO